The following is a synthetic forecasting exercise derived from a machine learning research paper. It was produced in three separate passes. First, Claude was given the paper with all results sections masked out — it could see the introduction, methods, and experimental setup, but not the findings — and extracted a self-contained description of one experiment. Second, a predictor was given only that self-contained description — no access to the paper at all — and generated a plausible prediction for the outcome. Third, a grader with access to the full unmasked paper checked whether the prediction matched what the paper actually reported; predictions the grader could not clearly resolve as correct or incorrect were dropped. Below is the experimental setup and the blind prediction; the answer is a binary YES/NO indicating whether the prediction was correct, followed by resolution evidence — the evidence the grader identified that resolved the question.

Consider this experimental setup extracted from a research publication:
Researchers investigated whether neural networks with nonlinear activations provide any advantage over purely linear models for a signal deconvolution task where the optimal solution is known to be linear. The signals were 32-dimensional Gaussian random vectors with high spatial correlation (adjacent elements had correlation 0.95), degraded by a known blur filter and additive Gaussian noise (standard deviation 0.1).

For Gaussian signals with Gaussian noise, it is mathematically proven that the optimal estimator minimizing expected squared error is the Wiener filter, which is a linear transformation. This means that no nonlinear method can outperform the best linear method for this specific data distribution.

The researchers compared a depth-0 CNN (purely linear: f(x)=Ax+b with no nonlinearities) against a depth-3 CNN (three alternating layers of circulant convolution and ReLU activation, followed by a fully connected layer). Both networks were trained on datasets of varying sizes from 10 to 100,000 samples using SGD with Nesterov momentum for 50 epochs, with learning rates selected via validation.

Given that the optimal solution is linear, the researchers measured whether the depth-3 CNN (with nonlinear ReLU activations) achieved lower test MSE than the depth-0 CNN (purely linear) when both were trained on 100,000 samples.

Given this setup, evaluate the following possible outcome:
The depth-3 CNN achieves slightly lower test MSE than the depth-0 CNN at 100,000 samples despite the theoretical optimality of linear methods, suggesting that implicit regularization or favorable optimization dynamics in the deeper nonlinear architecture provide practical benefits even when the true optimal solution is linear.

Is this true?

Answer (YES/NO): NO